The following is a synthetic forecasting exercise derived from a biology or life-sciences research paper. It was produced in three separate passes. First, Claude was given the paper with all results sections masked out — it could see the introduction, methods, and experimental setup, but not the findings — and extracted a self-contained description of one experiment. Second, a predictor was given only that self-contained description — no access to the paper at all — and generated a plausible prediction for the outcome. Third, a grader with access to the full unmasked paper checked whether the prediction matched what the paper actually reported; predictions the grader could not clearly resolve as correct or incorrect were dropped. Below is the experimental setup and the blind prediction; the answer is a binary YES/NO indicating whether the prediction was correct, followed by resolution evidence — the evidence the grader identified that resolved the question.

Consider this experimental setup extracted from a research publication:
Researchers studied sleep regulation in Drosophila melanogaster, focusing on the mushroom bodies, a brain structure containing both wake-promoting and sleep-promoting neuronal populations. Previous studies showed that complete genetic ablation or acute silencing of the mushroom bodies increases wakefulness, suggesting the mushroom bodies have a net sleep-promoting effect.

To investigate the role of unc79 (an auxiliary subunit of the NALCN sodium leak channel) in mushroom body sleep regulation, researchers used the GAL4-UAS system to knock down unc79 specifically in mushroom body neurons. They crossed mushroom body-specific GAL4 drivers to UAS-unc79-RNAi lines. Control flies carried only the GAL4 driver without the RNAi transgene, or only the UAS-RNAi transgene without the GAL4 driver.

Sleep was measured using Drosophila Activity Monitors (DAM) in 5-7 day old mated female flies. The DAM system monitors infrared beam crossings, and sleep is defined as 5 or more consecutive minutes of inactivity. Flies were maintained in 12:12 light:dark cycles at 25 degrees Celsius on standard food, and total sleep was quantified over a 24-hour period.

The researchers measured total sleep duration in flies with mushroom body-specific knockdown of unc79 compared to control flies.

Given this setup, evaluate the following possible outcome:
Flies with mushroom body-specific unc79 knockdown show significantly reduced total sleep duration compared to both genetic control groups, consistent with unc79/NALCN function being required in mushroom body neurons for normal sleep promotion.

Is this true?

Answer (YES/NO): NO